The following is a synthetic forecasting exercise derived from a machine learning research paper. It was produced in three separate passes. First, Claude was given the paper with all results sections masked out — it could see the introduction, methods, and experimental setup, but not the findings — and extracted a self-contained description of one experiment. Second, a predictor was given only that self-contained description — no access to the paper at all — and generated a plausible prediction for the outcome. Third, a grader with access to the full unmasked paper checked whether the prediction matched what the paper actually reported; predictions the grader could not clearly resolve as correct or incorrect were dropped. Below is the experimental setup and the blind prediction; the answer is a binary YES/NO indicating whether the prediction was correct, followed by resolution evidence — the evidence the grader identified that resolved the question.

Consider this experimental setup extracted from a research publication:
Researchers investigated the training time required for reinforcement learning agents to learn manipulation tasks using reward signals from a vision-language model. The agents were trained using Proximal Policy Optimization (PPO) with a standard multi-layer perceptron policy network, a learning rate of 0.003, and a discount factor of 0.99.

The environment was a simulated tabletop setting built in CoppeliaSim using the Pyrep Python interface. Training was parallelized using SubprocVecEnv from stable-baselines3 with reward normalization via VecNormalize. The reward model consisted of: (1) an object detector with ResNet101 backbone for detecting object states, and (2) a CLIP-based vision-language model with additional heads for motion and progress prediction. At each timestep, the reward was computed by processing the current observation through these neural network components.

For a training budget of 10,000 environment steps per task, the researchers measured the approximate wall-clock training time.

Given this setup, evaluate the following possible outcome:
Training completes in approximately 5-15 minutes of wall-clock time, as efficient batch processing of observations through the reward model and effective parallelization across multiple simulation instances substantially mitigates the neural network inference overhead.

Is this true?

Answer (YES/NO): NO